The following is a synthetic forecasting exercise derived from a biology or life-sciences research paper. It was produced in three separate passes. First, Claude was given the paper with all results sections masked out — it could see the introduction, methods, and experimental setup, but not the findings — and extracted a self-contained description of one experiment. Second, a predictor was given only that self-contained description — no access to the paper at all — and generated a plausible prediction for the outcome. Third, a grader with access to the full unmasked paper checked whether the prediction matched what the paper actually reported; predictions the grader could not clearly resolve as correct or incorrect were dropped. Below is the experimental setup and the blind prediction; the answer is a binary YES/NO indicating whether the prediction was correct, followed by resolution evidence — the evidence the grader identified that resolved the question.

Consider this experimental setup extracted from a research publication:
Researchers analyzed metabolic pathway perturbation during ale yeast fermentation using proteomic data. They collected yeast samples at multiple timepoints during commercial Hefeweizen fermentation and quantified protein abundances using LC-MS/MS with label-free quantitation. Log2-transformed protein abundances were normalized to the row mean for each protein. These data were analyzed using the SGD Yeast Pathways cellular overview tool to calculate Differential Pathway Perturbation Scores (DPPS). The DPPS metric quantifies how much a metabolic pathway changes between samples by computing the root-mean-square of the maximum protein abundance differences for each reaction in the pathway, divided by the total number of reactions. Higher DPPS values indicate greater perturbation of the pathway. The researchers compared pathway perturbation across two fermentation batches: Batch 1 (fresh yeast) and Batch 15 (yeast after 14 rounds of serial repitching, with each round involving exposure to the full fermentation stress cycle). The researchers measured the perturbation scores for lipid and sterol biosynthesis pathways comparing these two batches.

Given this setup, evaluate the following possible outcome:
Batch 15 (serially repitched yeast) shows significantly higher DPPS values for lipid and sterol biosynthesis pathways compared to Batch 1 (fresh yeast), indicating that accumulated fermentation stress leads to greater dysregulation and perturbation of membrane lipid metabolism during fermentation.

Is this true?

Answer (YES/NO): NO